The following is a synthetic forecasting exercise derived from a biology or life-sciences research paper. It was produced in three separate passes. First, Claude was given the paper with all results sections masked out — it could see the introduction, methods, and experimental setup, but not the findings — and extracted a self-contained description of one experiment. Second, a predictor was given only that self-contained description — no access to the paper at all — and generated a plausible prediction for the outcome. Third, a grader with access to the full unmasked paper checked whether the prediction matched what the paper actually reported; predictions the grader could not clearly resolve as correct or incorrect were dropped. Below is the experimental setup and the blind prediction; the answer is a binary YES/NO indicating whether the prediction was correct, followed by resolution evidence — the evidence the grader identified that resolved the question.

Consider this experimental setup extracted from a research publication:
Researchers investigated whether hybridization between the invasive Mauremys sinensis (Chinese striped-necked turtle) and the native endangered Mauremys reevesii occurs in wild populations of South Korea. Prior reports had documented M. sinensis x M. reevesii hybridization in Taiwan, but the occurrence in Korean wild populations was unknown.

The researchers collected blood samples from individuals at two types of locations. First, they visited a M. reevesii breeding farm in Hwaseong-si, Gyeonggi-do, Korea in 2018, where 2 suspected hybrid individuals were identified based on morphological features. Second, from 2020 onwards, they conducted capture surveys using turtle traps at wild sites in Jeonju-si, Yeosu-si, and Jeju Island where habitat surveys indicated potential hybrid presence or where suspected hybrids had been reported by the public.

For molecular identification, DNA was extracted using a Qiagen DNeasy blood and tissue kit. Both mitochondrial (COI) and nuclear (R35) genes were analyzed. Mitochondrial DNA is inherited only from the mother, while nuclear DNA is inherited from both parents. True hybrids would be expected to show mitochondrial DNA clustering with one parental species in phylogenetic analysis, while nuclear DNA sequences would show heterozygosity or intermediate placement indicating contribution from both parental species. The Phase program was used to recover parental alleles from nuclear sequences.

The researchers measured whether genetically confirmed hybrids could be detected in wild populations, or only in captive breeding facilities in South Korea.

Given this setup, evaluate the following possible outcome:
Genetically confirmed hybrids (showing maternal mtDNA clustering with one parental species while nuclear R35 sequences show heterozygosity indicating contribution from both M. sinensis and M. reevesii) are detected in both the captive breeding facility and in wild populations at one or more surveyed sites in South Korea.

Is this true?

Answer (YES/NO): YES